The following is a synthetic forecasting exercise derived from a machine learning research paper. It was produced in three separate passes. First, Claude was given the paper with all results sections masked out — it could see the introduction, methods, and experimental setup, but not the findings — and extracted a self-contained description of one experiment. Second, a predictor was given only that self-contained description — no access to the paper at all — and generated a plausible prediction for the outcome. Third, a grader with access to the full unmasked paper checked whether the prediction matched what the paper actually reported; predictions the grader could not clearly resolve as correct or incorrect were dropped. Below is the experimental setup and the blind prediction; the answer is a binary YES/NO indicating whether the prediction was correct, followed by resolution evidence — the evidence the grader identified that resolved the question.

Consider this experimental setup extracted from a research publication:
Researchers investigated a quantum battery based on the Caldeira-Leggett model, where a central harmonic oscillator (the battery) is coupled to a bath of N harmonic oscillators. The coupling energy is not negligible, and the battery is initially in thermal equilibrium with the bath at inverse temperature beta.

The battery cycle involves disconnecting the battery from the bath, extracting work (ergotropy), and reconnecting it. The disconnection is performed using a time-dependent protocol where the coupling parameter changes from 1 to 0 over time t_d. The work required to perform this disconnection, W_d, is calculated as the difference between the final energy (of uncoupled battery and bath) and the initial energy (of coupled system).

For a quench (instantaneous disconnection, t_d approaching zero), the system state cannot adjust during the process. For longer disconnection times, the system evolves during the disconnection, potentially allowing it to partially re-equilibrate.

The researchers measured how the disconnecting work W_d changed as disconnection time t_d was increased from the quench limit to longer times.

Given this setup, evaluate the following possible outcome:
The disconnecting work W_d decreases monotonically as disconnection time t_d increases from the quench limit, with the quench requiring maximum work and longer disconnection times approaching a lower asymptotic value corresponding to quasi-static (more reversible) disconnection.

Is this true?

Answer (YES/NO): YES